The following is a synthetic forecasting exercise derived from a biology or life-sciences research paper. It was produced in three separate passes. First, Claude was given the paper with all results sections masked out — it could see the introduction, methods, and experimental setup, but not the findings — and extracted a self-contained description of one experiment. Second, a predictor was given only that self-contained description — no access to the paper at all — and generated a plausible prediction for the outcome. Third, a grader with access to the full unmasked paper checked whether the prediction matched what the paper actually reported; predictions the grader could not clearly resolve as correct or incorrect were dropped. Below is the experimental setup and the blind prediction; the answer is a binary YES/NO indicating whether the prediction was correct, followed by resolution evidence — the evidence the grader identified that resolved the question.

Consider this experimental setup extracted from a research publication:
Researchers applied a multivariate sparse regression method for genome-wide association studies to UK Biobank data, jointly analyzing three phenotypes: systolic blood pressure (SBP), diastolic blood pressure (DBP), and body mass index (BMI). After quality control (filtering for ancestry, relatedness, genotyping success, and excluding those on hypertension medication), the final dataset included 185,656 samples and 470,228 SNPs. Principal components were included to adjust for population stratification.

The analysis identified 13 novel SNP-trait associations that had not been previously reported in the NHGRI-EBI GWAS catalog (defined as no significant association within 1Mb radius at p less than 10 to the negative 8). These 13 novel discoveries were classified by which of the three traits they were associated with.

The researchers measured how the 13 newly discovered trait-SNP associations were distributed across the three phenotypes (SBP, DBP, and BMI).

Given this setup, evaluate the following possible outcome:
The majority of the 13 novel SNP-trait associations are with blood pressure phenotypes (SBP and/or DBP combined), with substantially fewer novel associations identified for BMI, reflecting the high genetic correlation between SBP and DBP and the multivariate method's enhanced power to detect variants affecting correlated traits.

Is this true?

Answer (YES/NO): YES